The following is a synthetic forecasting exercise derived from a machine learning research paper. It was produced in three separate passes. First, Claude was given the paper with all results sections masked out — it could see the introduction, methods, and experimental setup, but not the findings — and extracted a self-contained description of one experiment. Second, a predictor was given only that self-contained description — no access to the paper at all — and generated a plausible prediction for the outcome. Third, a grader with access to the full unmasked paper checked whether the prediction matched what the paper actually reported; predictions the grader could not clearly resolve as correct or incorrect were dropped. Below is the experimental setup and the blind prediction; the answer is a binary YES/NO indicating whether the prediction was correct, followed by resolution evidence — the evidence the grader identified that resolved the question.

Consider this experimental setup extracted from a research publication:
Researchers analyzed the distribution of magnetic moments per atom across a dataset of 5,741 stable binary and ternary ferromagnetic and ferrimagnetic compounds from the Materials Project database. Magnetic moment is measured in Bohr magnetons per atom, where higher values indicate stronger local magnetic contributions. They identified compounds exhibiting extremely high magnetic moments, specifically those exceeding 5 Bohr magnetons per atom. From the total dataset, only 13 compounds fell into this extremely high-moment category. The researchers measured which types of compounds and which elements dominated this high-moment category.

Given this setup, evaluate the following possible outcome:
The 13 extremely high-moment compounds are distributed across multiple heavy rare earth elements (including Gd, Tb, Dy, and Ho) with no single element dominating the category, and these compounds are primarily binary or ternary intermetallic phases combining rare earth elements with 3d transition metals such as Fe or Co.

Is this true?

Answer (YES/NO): NO